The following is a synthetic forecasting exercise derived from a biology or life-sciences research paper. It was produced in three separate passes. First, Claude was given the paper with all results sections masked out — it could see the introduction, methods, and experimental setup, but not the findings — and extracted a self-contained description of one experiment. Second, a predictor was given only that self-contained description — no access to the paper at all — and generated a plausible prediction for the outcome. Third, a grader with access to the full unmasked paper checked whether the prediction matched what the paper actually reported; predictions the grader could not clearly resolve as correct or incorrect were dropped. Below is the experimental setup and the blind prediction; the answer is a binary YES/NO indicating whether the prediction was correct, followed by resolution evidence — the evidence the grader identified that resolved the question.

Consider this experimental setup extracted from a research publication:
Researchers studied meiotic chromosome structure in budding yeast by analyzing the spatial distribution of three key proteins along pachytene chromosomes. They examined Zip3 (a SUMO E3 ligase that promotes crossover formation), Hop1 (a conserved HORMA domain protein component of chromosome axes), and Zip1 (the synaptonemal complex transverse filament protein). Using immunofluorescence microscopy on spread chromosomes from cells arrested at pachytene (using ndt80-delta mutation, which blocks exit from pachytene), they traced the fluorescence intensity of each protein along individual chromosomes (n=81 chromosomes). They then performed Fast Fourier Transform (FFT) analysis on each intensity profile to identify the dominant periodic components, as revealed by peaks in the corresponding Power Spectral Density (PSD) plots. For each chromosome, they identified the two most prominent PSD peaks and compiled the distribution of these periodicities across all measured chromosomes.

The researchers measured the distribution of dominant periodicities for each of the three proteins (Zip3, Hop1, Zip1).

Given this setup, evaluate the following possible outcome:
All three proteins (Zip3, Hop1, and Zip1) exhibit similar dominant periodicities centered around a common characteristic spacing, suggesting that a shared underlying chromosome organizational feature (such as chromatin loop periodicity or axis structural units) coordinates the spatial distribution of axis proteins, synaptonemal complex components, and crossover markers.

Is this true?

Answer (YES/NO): YES